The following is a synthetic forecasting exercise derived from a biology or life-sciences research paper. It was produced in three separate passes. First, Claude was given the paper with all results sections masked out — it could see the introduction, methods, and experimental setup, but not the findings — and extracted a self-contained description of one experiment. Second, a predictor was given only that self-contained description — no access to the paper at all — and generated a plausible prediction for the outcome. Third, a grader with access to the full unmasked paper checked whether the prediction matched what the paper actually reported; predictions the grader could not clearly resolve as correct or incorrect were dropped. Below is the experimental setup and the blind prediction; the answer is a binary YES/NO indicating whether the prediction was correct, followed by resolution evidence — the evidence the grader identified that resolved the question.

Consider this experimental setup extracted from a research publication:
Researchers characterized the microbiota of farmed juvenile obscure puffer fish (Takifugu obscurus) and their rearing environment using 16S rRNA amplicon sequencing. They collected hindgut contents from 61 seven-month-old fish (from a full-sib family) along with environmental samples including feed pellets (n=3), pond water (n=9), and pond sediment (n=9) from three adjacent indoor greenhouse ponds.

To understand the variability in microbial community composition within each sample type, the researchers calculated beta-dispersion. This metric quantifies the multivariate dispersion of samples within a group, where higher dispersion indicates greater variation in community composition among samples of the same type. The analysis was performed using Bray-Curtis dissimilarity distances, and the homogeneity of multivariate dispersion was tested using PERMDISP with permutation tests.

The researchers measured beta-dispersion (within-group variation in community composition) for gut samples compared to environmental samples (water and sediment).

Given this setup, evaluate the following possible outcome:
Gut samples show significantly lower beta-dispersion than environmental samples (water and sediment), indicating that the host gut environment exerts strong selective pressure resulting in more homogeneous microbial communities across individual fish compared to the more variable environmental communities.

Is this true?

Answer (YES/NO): NO